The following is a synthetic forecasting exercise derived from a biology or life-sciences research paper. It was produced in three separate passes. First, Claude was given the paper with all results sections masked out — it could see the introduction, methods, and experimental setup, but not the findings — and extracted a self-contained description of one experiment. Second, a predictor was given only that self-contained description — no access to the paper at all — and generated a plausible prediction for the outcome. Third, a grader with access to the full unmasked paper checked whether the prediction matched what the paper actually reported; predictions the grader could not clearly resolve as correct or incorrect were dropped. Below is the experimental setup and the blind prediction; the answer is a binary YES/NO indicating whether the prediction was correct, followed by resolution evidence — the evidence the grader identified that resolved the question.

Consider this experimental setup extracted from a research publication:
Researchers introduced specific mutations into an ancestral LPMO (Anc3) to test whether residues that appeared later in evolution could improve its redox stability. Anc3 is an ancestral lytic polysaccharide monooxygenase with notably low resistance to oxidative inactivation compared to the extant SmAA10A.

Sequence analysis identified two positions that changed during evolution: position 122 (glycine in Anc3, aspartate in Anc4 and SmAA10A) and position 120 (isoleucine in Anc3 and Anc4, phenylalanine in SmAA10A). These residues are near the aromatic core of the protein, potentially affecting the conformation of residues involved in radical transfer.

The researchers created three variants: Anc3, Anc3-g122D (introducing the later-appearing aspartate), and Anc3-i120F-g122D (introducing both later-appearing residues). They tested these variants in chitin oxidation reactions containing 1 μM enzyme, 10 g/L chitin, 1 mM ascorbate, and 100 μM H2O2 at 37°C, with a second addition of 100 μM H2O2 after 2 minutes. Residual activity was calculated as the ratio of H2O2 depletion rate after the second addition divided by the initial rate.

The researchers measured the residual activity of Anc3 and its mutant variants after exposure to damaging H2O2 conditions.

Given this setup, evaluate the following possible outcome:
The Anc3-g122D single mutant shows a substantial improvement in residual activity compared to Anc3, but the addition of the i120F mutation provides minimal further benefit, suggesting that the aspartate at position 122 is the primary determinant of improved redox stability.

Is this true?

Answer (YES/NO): YES